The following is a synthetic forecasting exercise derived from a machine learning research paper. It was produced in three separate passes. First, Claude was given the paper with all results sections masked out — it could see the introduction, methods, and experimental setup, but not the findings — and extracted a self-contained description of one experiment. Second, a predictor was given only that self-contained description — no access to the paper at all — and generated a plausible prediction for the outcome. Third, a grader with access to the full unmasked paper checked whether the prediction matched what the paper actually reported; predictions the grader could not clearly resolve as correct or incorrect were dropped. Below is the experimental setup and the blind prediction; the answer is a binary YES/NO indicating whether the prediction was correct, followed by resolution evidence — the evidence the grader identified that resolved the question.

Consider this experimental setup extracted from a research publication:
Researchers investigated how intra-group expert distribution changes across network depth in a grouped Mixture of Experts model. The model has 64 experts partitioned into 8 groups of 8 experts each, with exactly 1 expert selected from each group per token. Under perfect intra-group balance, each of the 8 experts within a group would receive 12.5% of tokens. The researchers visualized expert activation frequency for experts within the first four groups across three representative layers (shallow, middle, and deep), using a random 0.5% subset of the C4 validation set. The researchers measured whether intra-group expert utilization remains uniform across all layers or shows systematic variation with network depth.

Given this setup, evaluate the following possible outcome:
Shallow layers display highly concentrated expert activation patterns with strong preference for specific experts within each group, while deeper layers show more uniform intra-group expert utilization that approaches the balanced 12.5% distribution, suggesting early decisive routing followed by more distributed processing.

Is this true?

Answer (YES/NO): NO